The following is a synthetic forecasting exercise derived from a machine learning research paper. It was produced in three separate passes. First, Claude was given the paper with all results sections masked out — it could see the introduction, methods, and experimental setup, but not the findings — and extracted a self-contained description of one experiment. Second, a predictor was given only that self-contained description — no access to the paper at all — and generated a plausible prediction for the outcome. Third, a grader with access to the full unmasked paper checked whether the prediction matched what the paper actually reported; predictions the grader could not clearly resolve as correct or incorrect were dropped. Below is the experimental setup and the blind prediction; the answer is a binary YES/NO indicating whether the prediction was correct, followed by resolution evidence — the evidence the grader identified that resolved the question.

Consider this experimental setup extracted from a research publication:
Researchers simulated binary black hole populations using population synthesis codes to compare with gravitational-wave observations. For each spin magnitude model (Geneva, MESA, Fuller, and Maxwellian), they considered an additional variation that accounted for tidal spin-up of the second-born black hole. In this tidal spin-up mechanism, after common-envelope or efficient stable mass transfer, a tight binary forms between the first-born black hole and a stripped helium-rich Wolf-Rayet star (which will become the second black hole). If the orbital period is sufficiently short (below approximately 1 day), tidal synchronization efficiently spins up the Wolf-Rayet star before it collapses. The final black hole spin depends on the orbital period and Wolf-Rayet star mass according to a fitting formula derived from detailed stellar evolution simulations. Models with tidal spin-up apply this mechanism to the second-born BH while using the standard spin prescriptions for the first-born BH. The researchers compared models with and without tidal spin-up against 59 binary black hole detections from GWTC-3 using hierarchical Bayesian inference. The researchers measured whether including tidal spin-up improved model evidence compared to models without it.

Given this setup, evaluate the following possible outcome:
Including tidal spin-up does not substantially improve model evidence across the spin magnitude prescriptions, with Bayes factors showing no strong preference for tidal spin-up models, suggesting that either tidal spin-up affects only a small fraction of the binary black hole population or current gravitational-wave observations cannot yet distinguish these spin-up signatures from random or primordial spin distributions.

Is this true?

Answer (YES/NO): NO